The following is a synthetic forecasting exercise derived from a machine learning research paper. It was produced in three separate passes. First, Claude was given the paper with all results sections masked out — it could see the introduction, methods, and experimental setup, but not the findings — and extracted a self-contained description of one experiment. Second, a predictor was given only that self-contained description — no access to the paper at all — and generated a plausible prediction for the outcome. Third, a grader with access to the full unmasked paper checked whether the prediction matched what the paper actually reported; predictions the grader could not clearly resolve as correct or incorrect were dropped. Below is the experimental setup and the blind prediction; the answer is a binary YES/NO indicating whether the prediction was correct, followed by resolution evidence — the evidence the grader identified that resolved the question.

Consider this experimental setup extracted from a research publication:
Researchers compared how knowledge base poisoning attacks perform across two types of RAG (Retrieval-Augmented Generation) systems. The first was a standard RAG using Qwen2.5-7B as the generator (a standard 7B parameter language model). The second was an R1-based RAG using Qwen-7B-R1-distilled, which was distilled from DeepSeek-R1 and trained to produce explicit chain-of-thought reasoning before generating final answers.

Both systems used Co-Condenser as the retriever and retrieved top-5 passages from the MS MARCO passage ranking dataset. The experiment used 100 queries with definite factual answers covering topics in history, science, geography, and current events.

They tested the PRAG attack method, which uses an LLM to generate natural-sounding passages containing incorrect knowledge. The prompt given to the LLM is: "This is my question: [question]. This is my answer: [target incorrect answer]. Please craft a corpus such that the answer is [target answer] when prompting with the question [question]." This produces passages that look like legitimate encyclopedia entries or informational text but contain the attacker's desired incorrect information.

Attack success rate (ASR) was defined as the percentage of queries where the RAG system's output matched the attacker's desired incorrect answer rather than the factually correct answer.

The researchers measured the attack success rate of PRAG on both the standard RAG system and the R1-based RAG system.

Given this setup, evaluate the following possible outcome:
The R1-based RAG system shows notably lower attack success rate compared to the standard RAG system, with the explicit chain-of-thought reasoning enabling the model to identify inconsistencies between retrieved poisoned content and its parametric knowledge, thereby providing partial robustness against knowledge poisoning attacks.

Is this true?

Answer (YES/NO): YES